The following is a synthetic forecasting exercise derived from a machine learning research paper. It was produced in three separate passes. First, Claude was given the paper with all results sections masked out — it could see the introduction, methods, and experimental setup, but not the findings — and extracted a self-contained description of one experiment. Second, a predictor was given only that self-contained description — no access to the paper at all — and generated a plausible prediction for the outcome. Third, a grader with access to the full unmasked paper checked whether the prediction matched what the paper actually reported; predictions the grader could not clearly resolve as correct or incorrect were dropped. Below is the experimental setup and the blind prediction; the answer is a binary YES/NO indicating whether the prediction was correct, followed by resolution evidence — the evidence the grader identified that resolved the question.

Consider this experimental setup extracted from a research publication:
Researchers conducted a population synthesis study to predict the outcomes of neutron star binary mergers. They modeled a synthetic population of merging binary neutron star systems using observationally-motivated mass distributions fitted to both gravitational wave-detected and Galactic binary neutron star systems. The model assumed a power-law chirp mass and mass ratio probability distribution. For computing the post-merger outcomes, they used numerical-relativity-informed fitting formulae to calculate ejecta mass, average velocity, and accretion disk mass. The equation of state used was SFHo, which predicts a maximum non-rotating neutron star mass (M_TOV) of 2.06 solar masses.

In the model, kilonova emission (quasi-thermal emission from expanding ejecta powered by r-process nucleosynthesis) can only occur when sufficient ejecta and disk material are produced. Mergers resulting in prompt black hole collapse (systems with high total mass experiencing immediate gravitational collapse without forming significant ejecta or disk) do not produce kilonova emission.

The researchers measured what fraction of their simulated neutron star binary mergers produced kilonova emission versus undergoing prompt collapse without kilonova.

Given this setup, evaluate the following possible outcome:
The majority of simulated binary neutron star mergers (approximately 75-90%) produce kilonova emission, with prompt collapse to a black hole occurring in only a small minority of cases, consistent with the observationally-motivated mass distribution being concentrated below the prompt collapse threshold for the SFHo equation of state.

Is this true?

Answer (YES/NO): YES